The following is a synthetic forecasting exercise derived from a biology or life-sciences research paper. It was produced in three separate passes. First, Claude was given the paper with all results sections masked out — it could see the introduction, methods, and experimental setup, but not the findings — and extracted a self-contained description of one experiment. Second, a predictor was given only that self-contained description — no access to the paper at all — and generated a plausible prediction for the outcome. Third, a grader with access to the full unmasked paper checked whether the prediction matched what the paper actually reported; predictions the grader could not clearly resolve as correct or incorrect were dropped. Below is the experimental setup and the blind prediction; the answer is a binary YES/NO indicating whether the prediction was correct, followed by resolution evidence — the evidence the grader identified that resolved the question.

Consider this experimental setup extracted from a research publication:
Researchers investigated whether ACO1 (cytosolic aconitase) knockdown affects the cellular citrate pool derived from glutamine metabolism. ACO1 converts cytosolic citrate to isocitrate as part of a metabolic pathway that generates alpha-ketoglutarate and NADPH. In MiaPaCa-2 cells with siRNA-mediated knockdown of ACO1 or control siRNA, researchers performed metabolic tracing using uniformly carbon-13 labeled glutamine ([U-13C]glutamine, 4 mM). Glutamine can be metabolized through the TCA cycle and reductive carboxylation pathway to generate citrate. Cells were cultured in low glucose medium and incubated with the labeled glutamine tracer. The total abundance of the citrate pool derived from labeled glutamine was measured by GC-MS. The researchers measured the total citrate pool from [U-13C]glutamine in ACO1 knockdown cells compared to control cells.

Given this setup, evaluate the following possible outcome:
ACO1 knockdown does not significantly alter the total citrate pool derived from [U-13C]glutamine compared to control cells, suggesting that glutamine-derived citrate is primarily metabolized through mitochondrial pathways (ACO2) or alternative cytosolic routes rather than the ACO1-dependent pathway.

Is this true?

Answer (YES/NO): NO